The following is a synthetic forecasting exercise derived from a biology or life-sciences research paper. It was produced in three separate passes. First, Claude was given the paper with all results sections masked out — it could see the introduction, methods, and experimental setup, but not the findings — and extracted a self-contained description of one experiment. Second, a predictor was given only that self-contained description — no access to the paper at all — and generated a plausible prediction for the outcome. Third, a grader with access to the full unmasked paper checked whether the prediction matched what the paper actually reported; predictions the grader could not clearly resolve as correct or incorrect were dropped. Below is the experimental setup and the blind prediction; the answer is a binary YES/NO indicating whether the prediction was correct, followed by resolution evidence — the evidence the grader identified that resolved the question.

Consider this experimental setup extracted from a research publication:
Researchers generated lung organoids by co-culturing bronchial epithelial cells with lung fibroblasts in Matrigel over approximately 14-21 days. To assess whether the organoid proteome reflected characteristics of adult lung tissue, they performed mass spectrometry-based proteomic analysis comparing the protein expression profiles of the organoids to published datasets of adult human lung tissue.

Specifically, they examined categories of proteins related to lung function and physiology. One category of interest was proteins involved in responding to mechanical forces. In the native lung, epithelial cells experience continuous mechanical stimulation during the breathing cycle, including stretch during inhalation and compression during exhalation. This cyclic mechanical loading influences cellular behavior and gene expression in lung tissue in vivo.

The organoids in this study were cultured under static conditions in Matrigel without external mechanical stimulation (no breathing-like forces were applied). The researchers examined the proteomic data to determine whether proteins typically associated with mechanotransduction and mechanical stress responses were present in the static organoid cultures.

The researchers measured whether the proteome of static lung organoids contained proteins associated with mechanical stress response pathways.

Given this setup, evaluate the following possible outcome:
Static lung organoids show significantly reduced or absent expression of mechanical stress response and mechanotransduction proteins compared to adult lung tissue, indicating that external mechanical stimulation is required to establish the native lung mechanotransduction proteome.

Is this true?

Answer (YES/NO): NO